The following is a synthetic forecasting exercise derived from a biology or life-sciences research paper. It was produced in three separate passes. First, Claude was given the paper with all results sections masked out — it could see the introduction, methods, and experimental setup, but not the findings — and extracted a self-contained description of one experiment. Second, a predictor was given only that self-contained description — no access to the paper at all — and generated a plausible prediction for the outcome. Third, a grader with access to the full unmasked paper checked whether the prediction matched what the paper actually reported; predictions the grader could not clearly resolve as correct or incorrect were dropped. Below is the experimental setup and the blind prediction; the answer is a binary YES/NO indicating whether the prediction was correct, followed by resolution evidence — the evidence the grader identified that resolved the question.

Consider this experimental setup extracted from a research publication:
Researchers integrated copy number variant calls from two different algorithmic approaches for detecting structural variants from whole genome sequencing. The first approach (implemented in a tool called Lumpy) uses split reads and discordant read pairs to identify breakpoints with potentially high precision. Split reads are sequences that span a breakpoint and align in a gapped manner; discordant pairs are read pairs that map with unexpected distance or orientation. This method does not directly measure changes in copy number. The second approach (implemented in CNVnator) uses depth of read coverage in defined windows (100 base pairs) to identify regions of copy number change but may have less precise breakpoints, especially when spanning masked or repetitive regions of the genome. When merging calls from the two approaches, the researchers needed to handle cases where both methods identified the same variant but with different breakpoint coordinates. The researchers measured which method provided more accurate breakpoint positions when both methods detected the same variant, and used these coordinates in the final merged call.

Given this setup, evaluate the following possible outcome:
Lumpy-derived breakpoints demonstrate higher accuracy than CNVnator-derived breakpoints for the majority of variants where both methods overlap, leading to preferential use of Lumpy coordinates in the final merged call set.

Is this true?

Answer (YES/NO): YES